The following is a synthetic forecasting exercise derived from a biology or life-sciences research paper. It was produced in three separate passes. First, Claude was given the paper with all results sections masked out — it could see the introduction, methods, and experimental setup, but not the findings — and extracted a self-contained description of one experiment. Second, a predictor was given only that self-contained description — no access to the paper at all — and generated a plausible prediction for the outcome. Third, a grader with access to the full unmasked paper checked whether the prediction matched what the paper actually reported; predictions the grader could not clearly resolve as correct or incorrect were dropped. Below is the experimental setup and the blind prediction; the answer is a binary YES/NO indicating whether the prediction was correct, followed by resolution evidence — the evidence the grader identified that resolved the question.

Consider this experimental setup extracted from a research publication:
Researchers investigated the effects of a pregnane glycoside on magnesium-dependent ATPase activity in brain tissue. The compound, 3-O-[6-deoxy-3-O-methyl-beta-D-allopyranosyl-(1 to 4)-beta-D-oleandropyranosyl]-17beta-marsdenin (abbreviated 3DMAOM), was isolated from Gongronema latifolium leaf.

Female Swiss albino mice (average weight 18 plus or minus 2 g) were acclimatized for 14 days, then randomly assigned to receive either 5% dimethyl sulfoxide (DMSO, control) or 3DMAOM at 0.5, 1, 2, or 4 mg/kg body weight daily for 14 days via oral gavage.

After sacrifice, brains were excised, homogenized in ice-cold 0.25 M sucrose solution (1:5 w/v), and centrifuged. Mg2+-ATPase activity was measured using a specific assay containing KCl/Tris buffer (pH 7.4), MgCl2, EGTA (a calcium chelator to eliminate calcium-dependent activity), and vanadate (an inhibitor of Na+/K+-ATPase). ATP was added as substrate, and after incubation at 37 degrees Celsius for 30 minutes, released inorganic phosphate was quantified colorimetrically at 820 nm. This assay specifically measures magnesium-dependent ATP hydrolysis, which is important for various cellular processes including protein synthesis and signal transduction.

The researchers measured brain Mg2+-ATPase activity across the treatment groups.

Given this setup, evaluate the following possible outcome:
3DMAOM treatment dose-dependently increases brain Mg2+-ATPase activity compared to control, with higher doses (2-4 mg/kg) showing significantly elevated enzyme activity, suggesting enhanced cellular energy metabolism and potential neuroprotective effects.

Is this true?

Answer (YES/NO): NO